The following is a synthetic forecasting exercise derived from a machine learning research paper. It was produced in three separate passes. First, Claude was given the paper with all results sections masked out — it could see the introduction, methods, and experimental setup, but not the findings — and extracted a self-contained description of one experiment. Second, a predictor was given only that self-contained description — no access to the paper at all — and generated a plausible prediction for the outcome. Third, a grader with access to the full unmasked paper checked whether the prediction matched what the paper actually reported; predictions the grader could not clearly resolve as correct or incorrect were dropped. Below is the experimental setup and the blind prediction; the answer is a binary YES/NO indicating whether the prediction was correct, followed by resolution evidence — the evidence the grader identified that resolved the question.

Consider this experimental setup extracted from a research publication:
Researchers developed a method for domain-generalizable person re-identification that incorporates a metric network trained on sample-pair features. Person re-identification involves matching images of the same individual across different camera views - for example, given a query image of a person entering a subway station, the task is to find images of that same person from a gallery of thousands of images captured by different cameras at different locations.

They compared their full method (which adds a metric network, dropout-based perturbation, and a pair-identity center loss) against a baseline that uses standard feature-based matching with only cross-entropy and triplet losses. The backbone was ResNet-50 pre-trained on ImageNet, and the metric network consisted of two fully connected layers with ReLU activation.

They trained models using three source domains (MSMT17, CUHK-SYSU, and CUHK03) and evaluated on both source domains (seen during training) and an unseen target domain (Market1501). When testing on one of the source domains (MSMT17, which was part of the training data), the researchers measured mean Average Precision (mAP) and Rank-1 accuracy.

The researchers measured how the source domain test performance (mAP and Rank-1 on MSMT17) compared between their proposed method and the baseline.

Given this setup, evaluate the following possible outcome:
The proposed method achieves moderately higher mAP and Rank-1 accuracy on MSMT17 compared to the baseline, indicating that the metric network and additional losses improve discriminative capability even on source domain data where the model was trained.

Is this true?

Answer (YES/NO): NO